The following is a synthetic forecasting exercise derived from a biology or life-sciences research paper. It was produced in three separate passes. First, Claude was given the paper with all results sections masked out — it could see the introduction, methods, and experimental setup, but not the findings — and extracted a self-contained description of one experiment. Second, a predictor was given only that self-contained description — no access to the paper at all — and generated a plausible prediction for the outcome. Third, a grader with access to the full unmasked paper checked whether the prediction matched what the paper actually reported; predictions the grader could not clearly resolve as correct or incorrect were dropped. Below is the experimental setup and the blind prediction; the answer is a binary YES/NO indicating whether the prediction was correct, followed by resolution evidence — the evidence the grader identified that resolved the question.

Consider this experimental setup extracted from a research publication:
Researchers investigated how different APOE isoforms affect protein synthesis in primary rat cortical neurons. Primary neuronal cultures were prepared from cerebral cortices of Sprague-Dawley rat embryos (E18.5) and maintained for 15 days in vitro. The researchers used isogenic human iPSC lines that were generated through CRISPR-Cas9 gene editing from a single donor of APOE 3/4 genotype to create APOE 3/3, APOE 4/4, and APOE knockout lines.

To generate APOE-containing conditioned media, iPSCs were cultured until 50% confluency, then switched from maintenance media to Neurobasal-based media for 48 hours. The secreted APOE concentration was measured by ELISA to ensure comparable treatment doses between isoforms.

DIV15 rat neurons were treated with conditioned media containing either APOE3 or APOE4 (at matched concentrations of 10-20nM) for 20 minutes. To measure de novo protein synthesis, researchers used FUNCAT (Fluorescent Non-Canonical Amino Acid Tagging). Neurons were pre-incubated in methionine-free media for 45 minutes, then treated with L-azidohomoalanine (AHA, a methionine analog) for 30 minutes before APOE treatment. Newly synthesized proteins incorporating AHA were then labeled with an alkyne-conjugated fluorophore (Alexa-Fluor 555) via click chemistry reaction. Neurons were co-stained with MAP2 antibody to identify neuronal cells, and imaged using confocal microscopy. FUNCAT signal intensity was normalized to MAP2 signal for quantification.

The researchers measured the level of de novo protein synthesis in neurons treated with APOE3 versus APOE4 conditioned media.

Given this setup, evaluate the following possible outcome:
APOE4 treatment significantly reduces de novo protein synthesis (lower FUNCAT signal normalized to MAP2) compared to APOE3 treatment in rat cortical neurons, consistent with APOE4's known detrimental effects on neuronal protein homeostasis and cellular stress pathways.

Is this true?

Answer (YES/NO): YES